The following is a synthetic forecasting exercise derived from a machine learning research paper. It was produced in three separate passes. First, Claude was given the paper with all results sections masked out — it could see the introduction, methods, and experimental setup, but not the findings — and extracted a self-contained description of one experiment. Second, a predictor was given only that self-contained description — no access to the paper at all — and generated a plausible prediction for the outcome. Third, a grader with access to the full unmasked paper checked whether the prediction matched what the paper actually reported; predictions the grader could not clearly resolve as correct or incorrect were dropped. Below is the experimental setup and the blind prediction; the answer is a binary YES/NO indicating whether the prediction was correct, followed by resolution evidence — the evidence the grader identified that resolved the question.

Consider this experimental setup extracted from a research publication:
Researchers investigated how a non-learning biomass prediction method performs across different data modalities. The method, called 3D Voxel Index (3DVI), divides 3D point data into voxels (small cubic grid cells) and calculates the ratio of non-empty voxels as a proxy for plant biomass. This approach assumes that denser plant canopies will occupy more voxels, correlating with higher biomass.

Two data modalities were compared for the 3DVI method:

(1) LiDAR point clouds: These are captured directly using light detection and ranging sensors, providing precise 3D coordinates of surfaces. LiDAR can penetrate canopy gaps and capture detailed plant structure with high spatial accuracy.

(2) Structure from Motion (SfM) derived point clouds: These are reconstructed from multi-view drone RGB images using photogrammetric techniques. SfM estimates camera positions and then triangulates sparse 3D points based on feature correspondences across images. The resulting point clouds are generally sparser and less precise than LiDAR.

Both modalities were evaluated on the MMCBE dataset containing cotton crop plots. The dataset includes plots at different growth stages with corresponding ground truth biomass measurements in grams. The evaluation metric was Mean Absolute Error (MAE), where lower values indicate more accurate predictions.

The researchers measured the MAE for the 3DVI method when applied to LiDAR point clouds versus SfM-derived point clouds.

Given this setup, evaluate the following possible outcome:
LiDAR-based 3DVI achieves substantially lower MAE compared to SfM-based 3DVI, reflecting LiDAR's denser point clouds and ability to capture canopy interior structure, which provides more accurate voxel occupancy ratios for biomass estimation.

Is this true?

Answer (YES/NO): YES